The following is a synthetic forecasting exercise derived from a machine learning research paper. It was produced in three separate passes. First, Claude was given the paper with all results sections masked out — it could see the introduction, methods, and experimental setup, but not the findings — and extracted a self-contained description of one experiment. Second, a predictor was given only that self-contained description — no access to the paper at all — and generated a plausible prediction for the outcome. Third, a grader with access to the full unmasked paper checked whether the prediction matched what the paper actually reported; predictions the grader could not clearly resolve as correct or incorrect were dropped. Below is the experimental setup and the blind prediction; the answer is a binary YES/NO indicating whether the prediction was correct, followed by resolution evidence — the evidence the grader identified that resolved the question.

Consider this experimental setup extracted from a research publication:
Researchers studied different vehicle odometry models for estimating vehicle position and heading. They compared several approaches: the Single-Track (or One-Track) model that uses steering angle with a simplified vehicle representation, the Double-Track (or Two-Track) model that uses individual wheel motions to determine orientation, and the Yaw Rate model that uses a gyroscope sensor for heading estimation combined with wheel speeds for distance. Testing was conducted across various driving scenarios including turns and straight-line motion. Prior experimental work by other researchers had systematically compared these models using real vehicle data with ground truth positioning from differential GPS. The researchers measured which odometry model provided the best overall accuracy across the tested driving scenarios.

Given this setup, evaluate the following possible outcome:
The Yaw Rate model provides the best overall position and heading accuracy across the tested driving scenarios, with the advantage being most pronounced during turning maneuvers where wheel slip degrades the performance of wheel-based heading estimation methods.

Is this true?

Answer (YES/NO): NO